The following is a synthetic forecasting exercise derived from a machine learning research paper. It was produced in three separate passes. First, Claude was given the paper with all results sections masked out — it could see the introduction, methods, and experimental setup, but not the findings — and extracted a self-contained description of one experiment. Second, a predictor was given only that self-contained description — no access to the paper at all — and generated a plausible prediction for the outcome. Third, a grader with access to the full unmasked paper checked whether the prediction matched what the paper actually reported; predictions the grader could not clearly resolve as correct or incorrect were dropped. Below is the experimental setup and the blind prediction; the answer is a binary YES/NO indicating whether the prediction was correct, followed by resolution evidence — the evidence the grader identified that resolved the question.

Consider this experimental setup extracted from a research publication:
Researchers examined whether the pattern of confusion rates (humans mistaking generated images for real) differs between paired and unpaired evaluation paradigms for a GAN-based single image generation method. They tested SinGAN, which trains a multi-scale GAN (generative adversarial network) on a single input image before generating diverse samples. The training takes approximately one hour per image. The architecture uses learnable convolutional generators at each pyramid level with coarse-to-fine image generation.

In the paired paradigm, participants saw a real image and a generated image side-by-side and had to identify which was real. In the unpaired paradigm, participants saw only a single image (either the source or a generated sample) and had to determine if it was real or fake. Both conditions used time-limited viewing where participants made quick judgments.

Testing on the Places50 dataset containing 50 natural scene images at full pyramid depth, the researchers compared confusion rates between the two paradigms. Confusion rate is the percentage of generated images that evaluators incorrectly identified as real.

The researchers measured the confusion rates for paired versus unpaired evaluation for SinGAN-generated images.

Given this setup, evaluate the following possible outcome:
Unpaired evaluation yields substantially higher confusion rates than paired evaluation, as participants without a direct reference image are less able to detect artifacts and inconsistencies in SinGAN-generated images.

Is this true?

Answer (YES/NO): YES